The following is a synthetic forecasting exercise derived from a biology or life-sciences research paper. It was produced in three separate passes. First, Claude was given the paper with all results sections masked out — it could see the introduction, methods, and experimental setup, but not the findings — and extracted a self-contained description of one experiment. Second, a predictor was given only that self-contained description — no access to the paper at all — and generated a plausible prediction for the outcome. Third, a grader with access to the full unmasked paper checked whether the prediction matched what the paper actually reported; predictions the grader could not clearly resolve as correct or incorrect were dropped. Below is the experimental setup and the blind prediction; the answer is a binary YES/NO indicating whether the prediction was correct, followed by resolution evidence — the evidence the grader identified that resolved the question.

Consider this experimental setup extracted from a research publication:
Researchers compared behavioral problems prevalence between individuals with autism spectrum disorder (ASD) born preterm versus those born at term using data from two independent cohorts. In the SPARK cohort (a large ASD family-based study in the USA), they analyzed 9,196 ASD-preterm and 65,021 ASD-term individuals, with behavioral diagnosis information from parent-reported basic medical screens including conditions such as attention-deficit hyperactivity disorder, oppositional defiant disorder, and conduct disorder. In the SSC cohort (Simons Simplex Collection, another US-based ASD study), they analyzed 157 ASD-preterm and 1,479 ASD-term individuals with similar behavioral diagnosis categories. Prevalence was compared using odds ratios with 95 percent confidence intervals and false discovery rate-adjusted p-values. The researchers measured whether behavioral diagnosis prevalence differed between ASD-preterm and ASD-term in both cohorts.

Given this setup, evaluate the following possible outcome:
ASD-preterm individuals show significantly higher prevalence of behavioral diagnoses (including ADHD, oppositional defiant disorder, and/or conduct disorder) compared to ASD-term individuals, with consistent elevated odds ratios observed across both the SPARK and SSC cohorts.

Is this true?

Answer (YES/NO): NO